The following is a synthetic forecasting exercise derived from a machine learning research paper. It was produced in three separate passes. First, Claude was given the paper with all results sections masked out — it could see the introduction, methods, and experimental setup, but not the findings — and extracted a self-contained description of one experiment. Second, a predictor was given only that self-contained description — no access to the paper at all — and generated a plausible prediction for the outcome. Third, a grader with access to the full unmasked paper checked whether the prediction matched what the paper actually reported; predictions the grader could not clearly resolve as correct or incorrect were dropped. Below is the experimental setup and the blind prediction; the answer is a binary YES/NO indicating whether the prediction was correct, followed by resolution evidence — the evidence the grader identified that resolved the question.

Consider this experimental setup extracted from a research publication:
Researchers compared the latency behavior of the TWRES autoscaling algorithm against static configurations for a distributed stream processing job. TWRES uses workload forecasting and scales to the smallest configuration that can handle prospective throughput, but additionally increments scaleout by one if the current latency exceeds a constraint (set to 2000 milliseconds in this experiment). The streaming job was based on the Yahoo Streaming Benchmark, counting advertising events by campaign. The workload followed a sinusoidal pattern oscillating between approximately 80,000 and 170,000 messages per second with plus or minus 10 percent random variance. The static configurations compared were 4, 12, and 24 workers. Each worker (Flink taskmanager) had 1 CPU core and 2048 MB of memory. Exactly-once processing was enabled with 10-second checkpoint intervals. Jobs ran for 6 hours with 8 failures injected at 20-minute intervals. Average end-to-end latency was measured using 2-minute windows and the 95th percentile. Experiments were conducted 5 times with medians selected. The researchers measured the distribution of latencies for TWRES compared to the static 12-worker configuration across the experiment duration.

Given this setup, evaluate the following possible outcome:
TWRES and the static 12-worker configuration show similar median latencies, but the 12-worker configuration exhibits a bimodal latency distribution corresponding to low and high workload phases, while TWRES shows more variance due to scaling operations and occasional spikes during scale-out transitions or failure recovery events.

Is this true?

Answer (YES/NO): NO